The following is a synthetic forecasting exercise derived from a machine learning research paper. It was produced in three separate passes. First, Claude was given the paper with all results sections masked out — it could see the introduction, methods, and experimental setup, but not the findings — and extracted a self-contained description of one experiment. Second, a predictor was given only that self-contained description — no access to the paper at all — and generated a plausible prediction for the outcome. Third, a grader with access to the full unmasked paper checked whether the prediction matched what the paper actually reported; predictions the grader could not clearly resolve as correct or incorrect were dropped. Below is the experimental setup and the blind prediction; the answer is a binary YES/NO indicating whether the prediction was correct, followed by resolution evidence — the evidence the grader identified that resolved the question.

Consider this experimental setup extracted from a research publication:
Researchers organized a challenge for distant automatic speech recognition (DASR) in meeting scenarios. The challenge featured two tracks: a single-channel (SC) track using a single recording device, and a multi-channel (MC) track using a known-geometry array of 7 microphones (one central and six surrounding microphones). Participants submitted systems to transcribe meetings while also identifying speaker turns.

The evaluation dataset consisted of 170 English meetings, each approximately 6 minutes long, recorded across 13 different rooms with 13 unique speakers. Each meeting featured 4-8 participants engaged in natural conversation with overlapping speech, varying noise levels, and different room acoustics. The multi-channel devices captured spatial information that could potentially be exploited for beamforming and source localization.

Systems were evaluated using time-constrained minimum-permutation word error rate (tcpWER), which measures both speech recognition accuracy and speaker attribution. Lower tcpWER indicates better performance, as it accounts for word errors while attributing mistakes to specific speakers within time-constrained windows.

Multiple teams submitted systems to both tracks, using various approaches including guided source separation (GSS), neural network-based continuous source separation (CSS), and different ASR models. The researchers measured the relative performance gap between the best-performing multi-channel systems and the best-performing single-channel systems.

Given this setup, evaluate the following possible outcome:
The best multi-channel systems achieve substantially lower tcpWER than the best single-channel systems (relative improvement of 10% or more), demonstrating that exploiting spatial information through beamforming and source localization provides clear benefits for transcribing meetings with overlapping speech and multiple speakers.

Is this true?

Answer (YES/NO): YES